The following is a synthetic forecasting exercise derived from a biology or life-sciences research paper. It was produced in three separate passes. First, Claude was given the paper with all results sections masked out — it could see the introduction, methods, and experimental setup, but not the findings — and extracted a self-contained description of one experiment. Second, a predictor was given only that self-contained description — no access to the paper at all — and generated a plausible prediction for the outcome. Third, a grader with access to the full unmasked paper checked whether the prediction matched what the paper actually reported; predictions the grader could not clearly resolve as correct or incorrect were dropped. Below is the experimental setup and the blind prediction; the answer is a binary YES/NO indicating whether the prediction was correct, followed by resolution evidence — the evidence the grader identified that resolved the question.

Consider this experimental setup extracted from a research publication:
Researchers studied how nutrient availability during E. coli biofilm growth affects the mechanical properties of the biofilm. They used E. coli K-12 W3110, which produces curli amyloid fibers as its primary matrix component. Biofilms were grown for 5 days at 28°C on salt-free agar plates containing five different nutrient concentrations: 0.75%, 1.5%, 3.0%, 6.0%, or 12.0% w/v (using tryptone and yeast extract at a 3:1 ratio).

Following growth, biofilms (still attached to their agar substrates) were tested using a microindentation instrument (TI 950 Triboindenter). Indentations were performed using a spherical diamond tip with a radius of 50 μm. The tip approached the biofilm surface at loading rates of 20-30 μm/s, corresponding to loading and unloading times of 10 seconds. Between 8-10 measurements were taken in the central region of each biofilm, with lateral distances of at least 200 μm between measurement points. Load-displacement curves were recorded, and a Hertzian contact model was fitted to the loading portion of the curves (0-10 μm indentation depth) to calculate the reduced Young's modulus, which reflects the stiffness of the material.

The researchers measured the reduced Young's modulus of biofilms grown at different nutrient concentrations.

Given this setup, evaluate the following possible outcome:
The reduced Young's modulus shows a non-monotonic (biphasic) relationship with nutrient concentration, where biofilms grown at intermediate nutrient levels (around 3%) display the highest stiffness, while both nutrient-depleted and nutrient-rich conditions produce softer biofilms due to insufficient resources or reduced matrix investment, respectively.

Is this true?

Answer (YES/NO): NO